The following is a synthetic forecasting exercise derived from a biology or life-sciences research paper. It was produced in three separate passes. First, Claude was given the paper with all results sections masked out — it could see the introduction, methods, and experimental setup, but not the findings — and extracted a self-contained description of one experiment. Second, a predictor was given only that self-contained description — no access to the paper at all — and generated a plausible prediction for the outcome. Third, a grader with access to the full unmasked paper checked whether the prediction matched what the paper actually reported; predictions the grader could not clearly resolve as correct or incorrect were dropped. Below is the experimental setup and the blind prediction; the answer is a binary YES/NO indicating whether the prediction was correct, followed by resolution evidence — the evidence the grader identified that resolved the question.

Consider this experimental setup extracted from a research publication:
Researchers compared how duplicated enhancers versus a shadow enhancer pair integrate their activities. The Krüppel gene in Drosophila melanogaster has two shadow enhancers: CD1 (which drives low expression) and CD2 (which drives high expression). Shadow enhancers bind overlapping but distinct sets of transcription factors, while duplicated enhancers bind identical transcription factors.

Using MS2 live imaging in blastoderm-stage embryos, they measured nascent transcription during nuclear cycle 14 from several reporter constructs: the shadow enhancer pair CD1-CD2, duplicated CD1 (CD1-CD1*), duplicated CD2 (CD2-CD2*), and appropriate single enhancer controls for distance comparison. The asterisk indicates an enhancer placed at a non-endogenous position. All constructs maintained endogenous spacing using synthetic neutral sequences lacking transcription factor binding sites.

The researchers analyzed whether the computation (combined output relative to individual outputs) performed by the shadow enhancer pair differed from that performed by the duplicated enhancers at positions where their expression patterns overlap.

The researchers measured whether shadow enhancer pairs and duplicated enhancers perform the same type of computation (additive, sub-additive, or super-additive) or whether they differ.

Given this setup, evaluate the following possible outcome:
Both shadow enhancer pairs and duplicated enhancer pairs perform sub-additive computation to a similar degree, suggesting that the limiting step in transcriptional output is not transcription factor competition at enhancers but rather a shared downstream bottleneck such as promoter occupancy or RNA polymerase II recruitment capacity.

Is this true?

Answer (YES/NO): YES